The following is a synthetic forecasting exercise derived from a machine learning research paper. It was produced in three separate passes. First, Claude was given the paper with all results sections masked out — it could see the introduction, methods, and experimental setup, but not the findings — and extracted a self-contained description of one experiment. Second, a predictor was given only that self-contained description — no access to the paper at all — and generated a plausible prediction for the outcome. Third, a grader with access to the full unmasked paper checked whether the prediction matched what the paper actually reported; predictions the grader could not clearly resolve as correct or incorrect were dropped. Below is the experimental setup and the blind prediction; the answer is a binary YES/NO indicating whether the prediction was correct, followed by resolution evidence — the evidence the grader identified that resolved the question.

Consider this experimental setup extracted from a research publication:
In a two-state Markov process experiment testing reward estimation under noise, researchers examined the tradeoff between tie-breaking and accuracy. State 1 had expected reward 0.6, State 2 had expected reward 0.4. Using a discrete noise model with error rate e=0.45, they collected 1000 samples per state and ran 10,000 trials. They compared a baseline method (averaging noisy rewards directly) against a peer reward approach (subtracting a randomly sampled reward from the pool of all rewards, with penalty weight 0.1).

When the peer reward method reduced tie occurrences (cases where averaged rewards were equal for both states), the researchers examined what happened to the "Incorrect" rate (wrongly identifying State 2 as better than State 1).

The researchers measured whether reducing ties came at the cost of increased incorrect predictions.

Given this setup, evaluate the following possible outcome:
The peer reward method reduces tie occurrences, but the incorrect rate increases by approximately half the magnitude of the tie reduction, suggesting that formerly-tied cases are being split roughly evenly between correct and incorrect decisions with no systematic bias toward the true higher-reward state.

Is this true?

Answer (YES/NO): YES